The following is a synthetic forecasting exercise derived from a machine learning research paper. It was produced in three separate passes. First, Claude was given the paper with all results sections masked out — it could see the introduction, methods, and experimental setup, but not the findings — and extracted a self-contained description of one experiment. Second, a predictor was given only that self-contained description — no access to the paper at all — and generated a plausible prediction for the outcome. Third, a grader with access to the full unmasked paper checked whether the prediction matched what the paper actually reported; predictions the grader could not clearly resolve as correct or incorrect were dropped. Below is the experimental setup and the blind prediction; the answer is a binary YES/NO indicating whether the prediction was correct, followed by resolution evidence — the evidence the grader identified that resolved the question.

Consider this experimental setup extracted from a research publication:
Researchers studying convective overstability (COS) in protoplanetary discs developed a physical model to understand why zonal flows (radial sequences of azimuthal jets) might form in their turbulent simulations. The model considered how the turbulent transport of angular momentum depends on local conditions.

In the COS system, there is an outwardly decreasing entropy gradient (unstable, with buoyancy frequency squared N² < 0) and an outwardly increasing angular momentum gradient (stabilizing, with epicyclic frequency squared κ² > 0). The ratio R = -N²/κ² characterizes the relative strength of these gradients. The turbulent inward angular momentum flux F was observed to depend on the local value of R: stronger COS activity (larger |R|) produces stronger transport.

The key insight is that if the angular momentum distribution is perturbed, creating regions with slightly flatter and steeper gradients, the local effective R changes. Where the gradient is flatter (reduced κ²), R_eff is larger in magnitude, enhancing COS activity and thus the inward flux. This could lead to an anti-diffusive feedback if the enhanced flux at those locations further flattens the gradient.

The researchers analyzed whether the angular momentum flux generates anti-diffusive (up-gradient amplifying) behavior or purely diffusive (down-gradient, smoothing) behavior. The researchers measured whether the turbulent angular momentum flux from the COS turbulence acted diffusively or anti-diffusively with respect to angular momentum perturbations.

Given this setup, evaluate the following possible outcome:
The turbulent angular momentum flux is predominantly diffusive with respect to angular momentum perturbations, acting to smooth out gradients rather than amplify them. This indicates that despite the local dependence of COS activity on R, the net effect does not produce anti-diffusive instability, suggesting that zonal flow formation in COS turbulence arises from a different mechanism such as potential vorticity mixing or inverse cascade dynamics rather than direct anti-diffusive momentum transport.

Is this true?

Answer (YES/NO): NO